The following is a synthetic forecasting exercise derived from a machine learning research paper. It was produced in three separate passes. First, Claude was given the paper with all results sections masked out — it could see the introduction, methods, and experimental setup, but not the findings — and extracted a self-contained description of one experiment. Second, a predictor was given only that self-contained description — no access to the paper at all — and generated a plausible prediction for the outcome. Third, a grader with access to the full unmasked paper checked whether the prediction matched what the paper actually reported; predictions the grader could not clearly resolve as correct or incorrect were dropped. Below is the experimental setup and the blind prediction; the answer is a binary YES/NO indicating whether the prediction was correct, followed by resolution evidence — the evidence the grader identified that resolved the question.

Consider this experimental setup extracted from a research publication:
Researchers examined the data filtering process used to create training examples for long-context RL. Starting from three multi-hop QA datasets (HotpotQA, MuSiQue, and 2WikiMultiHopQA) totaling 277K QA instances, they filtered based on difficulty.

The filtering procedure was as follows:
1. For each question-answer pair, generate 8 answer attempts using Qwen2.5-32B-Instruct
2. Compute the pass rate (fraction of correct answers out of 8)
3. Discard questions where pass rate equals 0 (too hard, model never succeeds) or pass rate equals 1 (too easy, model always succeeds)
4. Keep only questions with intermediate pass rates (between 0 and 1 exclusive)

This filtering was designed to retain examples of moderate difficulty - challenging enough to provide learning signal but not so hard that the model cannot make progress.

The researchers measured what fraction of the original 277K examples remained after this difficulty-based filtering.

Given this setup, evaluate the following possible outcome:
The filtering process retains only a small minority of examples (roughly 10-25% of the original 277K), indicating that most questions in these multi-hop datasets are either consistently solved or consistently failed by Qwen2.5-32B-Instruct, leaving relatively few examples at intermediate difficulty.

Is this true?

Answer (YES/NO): NO